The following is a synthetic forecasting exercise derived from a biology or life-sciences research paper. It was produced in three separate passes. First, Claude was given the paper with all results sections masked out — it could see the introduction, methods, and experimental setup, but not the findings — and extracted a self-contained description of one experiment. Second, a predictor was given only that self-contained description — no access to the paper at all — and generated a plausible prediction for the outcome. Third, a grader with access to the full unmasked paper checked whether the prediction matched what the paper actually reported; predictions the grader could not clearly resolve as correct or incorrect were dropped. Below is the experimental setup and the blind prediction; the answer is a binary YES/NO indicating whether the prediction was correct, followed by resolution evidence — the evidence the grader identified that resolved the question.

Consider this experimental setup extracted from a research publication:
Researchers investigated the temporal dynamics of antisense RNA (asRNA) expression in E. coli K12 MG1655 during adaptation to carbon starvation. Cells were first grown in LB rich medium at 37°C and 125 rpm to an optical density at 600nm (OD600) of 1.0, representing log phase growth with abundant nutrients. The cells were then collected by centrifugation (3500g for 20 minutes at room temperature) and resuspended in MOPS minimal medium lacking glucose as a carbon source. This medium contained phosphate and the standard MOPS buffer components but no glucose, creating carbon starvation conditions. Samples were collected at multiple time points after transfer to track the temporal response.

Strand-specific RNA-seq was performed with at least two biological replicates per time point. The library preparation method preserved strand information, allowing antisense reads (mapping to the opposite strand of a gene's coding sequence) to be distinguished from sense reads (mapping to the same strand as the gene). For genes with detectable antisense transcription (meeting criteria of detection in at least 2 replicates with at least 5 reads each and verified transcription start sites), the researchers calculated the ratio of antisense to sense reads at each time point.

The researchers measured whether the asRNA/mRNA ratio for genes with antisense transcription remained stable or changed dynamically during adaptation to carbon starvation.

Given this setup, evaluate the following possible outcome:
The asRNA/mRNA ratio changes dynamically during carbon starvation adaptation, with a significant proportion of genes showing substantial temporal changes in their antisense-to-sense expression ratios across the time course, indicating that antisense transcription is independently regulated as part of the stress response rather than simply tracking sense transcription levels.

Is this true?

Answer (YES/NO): YES